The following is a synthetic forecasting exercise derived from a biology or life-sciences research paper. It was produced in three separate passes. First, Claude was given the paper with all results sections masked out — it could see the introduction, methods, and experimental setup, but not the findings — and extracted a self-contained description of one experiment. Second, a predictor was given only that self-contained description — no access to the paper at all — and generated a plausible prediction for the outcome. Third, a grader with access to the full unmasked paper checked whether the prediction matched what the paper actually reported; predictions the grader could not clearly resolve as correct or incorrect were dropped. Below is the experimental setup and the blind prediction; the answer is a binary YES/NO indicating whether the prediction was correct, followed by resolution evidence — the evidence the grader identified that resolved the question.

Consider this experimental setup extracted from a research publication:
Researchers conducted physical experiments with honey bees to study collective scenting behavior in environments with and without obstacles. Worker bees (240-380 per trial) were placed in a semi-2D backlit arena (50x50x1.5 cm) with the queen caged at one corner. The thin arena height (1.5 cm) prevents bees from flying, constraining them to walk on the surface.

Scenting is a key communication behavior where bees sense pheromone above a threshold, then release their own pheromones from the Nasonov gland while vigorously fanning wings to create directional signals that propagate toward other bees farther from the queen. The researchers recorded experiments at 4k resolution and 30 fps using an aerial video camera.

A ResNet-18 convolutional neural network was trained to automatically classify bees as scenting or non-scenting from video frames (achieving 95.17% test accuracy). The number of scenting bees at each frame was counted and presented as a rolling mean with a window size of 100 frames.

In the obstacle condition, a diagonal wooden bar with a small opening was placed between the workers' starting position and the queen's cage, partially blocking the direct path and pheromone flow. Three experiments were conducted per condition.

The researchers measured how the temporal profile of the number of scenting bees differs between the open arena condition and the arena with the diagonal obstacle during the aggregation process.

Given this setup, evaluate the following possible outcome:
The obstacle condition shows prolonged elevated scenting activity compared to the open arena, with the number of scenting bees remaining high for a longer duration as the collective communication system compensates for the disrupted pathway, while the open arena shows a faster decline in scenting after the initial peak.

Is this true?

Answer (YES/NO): NO